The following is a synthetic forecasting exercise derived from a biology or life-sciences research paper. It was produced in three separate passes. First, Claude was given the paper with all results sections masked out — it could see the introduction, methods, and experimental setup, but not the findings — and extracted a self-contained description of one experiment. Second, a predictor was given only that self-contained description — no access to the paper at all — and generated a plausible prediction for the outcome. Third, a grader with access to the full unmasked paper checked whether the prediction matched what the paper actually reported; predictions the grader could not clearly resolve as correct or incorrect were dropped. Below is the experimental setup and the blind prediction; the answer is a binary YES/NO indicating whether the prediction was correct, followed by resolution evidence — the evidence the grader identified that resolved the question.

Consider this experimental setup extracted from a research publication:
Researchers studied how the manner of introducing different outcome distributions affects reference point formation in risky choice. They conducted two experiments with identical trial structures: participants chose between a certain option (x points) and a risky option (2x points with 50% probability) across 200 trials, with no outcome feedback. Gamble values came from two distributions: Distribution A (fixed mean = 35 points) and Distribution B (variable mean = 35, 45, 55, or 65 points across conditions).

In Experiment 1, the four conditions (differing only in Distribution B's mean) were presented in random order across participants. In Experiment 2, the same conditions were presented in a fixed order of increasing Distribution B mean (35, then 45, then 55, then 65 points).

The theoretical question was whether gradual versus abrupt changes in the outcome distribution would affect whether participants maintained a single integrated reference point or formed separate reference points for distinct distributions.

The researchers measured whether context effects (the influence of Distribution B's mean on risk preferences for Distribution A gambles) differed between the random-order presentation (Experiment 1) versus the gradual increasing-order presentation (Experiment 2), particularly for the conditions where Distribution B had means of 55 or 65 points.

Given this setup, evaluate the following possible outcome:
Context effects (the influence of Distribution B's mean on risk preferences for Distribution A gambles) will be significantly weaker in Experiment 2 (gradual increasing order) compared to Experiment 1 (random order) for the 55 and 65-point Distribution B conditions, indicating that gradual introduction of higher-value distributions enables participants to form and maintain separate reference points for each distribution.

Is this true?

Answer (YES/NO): NO